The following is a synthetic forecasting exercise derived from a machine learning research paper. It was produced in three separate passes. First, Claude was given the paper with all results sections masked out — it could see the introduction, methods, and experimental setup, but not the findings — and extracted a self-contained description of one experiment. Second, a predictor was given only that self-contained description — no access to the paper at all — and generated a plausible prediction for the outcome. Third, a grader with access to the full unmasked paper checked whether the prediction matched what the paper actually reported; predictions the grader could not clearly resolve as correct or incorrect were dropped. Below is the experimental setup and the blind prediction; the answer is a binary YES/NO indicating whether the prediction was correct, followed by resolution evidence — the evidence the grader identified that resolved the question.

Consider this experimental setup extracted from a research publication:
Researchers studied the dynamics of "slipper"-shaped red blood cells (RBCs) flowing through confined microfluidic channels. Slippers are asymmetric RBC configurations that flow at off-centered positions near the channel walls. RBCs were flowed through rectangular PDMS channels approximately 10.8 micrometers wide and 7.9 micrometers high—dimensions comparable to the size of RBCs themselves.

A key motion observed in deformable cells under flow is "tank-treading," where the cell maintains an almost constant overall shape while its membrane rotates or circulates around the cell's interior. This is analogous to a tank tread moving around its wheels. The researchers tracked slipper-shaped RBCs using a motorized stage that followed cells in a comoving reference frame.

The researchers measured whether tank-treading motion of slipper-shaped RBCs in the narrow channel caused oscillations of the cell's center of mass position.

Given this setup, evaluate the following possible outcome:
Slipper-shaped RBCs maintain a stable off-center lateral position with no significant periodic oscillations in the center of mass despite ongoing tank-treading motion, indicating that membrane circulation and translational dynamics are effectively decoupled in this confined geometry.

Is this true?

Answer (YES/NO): NO